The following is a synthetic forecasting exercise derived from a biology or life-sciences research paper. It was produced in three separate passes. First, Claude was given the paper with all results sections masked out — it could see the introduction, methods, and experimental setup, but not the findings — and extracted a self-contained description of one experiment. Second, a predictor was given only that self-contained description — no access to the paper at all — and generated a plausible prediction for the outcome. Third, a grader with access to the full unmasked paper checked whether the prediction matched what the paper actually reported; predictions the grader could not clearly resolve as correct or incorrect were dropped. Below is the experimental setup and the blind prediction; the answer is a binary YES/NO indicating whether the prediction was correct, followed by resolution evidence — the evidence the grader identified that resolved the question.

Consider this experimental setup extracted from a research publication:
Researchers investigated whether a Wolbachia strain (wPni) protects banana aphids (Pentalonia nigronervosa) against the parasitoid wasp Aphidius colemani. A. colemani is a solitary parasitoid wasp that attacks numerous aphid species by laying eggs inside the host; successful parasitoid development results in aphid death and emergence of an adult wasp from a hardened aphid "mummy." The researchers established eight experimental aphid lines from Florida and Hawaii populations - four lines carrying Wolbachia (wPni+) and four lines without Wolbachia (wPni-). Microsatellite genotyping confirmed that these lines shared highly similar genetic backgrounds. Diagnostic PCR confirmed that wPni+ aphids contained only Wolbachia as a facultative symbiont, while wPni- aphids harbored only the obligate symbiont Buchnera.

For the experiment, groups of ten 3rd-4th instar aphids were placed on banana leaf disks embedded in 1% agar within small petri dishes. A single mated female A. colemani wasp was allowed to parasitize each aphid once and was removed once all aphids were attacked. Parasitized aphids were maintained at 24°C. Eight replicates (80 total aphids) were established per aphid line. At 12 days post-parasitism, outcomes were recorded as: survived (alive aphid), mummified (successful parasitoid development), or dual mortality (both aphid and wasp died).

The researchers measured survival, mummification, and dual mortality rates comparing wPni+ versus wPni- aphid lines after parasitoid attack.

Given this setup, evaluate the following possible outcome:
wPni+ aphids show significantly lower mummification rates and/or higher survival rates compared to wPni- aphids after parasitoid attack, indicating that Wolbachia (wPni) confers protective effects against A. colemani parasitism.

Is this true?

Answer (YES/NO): NO